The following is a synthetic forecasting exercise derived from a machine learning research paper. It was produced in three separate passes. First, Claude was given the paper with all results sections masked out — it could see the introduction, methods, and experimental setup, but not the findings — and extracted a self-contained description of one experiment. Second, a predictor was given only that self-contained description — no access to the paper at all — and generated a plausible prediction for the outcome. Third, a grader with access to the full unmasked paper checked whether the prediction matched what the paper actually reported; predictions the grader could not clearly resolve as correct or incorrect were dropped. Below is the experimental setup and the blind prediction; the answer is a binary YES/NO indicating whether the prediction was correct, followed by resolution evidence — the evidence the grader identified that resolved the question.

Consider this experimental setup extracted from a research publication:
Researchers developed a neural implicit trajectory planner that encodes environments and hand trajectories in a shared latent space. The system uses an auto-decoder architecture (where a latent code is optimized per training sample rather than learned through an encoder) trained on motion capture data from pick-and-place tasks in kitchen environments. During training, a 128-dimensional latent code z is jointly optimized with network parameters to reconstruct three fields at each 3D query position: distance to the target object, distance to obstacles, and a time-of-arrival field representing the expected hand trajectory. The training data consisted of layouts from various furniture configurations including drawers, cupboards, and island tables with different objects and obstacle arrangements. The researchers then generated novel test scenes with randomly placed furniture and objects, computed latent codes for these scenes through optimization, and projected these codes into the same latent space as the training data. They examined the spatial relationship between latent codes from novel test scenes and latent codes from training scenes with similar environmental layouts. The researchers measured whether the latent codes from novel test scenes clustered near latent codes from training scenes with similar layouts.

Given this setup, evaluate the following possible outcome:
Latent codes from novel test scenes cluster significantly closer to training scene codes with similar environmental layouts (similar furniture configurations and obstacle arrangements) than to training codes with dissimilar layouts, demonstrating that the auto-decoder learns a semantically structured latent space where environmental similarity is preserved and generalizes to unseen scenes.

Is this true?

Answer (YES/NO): YES